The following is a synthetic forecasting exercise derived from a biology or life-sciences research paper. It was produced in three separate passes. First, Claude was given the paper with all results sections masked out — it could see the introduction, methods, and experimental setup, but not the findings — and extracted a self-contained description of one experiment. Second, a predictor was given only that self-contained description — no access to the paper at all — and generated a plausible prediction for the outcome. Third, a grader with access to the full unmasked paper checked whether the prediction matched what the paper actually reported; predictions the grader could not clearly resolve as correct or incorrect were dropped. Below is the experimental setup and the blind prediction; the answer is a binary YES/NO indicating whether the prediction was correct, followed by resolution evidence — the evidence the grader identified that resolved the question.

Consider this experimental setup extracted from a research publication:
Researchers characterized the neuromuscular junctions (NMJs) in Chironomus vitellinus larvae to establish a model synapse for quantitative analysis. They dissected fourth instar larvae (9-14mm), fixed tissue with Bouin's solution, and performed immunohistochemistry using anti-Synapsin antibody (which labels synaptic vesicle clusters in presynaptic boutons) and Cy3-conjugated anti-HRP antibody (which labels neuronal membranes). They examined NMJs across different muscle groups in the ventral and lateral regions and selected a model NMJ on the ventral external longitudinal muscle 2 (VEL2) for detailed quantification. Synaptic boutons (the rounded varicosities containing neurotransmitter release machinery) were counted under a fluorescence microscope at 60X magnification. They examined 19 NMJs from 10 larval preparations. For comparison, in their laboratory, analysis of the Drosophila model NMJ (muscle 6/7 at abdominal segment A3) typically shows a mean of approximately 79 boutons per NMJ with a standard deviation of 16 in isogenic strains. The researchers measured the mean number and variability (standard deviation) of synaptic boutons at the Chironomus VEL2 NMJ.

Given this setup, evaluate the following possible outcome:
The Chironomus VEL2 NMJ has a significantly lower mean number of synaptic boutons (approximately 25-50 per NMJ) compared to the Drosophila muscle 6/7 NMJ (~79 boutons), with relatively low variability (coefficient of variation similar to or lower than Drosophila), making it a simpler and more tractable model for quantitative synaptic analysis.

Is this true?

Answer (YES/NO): NO